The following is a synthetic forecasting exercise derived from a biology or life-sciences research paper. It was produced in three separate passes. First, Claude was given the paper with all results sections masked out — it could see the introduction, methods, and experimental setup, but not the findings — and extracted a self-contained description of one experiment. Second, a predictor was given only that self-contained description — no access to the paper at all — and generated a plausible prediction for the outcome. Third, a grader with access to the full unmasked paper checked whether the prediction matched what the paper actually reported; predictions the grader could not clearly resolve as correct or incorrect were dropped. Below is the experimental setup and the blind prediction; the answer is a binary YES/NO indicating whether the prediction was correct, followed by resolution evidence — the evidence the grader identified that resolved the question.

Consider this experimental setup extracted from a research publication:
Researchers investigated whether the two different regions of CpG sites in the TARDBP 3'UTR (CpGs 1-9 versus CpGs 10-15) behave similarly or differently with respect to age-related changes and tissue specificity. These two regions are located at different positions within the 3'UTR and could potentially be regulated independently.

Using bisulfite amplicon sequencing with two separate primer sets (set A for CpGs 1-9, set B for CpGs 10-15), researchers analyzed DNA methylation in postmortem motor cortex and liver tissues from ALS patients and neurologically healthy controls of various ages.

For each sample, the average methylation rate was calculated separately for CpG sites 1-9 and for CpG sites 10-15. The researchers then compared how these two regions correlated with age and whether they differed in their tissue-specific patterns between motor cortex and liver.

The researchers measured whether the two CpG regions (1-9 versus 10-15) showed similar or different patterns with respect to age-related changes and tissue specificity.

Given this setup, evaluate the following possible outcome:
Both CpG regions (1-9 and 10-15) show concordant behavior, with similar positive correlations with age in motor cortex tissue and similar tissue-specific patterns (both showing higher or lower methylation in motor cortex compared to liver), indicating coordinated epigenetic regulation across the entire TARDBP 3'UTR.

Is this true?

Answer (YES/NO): NO